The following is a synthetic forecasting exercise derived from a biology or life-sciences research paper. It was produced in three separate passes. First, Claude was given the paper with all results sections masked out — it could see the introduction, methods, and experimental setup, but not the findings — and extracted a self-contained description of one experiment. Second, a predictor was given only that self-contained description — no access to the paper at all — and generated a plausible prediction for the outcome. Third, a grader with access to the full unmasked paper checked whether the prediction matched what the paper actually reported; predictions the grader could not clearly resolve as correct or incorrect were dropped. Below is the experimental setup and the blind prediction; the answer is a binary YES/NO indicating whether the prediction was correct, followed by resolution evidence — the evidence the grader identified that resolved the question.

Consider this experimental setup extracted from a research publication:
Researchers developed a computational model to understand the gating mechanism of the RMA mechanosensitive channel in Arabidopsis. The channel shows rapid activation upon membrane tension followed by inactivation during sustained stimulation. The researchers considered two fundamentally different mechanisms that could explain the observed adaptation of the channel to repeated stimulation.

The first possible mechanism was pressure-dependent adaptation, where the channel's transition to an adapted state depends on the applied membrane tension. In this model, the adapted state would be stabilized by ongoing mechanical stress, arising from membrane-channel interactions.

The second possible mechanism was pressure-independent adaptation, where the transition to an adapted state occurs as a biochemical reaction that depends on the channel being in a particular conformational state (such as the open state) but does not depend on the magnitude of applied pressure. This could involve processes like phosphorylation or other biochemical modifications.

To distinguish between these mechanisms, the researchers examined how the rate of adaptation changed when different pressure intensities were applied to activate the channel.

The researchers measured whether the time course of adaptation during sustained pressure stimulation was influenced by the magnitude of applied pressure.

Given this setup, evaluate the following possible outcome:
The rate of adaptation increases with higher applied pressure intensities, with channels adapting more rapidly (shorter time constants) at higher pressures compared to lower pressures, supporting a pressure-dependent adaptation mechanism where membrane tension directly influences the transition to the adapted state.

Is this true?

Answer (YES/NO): NO